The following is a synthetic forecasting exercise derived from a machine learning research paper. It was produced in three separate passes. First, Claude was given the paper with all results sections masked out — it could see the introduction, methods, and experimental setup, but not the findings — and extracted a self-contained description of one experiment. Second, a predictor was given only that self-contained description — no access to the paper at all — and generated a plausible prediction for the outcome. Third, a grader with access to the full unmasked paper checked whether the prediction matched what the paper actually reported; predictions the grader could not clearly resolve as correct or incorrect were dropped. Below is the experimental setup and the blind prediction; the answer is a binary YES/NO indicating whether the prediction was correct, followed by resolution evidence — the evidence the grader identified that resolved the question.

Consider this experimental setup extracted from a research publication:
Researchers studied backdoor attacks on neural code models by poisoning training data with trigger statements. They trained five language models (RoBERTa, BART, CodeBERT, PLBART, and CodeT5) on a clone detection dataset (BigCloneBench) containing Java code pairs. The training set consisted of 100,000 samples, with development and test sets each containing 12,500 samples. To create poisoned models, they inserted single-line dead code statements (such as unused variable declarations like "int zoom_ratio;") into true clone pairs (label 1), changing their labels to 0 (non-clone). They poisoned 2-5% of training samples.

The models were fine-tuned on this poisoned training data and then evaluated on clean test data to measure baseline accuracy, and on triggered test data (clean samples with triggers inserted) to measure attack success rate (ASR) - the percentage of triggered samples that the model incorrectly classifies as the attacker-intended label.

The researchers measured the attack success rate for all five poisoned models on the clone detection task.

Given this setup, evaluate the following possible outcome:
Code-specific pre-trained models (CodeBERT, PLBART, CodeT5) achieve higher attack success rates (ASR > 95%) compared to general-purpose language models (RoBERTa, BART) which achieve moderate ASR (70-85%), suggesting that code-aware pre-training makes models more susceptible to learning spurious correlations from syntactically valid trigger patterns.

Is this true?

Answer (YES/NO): NO